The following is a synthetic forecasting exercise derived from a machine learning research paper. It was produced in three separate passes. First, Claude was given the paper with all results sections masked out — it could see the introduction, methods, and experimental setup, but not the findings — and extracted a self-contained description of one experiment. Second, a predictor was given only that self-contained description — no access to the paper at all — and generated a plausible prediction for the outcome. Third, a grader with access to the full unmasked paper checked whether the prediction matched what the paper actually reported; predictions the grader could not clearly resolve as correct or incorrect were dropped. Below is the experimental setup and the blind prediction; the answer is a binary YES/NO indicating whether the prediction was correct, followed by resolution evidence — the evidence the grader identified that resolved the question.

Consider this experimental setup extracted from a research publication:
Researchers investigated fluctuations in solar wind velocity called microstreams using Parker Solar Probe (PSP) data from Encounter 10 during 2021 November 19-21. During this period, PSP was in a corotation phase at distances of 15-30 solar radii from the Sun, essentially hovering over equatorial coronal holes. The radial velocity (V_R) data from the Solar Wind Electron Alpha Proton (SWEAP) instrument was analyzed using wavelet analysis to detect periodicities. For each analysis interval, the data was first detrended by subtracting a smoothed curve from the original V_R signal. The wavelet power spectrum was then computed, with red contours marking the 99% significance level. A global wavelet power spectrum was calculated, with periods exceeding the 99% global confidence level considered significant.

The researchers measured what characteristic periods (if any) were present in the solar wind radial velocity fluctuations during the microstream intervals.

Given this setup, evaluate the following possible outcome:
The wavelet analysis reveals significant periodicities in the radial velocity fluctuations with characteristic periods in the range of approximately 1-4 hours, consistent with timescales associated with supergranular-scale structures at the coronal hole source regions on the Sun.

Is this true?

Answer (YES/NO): NO